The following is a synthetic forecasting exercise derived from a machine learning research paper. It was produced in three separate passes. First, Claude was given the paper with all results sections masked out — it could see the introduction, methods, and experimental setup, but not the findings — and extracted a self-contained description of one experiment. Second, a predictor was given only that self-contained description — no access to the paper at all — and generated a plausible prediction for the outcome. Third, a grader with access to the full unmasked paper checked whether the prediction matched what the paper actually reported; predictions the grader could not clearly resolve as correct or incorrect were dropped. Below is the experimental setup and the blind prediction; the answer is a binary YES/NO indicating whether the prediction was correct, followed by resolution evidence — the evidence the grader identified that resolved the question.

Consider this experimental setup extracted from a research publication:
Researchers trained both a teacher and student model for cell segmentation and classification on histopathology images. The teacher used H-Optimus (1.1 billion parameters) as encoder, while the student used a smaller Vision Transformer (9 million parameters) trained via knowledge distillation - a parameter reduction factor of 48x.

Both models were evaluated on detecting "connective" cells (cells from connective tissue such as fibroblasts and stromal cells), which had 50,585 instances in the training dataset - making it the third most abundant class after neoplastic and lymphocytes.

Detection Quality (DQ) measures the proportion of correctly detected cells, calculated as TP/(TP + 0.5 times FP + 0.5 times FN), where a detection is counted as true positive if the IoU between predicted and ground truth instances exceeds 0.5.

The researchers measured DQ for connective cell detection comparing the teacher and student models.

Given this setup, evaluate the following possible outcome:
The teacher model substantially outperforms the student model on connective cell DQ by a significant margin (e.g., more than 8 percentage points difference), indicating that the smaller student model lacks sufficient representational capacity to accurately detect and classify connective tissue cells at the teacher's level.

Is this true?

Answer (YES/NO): NO